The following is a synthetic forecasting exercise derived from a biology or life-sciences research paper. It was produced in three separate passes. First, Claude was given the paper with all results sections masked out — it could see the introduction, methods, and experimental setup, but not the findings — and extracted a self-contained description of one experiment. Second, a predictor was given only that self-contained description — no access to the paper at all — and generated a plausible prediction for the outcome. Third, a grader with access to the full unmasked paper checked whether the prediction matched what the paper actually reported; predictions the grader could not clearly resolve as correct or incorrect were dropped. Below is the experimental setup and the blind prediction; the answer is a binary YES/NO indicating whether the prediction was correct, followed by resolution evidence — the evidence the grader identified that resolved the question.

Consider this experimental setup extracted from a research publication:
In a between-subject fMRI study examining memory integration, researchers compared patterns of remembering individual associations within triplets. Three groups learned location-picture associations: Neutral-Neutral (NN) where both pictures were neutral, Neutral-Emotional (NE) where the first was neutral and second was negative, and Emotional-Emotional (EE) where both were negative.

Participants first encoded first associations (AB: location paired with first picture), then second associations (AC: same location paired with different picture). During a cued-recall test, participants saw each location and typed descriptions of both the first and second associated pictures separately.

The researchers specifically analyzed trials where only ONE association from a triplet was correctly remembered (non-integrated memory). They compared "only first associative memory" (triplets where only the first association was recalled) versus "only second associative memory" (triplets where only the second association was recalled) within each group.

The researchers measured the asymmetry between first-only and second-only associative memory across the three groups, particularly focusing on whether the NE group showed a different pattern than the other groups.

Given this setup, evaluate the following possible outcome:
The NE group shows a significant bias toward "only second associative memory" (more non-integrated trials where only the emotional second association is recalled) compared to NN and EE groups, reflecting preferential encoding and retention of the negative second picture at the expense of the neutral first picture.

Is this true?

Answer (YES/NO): NO